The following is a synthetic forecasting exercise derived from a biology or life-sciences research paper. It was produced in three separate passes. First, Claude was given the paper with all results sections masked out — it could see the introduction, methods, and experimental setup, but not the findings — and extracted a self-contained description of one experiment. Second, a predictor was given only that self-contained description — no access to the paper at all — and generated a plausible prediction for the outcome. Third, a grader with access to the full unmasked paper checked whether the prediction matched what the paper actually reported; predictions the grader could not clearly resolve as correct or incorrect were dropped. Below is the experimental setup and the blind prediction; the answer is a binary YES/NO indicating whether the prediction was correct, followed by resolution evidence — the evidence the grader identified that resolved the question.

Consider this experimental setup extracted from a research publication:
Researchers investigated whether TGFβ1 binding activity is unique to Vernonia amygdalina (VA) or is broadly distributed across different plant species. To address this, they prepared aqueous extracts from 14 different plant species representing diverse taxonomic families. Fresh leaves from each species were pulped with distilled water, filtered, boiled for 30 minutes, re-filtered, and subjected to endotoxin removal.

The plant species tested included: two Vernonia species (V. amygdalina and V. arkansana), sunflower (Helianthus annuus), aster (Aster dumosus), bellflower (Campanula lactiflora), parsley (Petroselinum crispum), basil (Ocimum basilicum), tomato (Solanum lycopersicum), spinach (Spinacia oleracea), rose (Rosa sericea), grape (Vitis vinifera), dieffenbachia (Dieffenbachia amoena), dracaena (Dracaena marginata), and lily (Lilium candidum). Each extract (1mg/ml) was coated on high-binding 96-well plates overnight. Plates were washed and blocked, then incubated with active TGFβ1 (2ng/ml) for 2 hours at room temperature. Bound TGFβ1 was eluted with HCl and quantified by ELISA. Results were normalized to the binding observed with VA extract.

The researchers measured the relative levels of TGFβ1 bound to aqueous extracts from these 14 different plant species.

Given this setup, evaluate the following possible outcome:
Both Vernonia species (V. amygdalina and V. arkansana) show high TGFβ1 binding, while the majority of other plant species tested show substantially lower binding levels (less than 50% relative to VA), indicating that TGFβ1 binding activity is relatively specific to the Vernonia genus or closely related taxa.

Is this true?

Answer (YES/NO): NO